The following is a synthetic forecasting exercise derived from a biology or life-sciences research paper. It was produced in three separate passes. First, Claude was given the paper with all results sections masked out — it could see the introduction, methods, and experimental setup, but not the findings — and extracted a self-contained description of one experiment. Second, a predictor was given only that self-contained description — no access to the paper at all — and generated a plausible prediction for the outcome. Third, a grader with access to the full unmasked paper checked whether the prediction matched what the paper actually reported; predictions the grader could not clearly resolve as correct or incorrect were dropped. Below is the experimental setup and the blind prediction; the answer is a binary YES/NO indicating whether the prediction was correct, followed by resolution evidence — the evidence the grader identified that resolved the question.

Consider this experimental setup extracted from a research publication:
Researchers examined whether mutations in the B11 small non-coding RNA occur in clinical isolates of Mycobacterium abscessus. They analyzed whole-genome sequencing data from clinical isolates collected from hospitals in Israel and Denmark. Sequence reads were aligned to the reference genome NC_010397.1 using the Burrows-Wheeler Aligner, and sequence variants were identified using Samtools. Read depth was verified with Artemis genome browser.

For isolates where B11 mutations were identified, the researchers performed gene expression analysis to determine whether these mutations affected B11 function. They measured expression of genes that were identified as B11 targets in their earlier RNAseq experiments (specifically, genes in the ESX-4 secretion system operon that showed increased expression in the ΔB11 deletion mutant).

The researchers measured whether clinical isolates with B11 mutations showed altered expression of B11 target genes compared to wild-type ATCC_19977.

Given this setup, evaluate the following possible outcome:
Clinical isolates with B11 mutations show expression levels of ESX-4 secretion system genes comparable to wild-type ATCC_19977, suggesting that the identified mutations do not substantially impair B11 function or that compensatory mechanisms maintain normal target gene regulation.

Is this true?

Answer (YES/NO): NO